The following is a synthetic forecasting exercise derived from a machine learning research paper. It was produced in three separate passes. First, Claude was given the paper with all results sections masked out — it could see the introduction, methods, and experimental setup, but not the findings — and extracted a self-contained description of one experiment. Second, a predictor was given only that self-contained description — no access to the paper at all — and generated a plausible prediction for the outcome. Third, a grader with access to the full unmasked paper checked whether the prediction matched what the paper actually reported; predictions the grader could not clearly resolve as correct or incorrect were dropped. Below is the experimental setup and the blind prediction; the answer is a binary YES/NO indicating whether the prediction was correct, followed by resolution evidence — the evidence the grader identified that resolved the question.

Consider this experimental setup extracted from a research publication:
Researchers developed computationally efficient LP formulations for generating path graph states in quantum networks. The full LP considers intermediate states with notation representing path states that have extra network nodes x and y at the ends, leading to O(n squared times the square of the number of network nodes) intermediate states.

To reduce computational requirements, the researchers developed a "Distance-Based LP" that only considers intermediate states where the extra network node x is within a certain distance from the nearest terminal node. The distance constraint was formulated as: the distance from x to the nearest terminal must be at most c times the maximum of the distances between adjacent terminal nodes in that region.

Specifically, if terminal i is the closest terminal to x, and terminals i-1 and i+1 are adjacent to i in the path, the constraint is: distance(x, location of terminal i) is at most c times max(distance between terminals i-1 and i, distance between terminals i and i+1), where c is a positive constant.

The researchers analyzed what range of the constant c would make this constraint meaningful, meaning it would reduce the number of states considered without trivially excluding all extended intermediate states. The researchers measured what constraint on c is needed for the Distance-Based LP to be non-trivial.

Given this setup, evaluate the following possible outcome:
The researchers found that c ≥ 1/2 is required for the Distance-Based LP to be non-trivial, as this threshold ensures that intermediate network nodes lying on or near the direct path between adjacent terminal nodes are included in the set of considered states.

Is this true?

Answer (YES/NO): NO